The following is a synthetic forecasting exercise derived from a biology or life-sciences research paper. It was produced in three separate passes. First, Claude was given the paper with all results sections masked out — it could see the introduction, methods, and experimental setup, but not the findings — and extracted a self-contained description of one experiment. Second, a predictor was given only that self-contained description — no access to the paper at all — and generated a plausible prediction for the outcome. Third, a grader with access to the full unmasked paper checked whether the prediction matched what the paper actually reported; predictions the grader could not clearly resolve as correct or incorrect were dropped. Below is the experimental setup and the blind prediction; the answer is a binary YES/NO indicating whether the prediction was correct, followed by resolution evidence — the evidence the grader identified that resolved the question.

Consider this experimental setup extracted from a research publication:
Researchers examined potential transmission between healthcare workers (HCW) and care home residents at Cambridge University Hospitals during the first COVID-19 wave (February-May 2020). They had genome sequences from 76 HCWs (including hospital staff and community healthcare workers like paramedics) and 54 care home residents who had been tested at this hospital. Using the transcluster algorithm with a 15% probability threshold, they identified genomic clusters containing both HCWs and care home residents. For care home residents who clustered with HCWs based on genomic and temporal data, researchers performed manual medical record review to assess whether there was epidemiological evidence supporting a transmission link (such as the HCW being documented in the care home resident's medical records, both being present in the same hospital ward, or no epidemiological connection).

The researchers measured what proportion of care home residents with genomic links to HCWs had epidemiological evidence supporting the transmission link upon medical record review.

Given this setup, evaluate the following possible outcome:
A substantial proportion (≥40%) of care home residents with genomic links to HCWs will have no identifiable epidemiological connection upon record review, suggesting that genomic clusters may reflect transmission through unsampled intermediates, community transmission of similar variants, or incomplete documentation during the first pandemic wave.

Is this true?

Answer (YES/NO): YES